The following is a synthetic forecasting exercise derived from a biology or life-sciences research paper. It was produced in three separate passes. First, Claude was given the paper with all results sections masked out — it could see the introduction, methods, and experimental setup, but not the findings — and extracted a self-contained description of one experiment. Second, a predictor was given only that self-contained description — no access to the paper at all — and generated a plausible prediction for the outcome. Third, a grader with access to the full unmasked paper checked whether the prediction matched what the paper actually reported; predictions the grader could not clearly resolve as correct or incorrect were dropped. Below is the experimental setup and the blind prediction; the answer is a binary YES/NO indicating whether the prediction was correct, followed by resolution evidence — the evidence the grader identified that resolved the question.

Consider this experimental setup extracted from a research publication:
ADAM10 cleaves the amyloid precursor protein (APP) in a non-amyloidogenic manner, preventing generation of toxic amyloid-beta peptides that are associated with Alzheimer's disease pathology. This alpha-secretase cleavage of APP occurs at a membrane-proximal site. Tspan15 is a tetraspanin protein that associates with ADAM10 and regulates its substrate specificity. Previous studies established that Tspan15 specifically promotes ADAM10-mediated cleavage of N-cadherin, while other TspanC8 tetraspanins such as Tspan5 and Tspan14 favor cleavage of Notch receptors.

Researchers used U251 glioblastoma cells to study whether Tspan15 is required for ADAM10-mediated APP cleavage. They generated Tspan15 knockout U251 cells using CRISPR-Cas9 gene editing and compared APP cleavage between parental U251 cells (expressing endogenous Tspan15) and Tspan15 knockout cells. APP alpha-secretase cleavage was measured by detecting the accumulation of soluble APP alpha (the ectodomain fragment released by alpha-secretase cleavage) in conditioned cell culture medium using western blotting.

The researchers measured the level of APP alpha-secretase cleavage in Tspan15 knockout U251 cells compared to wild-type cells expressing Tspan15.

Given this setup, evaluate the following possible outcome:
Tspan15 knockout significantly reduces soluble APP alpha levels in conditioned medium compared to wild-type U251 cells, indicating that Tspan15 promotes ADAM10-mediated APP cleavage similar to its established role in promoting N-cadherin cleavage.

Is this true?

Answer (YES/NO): NO